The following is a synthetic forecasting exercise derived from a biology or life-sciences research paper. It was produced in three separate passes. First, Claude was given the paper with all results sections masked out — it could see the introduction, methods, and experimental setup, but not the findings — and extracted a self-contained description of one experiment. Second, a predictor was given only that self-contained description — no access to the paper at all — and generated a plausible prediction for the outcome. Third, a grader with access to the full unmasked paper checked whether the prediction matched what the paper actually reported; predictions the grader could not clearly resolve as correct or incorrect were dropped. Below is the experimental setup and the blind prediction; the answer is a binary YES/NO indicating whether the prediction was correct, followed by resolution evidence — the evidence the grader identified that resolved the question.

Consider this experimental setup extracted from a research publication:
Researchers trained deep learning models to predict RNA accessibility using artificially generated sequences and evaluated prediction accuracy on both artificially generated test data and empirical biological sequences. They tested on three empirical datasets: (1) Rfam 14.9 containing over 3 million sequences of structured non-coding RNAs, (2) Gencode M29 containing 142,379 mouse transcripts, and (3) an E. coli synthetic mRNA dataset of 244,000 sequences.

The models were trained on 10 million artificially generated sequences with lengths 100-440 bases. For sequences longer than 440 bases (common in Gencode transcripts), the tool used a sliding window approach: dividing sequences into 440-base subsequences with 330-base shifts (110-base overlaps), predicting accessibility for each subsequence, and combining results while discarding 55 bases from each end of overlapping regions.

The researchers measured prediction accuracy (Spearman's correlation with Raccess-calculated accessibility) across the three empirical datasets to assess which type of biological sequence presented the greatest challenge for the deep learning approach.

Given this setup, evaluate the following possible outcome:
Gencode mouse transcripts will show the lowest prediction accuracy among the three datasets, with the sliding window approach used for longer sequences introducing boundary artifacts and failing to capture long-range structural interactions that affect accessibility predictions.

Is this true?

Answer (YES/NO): NO